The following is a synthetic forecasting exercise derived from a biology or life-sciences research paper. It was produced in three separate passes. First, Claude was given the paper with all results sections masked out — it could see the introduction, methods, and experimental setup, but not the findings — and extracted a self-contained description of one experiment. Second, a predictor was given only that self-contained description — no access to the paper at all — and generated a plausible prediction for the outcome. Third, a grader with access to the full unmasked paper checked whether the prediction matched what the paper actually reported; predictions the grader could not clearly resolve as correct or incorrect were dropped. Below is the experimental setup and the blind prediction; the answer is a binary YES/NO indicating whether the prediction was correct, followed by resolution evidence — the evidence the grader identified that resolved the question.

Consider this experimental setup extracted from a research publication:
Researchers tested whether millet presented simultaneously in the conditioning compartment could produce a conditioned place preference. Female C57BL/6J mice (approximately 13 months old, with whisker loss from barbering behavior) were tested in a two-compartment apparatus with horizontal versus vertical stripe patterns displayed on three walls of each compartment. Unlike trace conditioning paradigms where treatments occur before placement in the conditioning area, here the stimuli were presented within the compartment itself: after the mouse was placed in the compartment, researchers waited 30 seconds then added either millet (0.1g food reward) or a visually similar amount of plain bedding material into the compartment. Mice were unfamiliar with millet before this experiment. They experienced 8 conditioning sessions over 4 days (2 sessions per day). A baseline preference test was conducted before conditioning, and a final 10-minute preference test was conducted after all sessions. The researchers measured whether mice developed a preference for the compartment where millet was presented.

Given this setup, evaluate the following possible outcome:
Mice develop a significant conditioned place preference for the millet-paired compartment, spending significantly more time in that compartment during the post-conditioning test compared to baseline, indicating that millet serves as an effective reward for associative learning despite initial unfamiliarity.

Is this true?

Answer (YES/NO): NO